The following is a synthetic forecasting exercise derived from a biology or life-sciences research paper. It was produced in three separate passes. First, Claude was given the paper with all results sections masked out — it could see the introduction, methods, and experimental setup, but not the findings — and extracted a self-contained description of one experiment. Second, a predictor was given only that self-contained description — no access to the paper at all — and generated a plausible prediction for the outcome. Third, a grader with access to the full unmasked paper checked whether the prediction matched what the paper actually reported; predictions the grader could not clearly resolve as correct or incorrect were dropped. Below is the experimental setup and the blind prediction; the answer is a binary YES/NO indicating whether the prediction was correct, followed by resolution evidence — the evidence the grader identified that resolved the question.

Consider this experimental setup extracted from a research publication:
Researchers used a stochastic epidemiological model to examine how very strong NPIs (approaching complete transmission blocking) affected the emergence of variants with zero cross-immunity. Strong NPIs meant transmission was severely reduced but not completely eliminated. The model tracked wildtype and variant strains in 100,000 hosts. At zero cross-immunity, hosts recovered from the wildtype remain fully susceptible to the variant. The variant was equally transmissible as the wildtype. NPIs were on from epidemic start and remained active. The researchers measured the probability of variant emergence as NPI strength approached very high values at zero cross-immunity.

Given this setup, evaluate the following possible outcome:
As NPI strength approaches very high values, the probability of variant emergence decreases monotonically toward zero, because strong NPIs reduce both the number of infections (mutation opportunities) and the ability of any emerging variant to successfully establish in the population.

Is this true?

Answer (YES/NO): YES